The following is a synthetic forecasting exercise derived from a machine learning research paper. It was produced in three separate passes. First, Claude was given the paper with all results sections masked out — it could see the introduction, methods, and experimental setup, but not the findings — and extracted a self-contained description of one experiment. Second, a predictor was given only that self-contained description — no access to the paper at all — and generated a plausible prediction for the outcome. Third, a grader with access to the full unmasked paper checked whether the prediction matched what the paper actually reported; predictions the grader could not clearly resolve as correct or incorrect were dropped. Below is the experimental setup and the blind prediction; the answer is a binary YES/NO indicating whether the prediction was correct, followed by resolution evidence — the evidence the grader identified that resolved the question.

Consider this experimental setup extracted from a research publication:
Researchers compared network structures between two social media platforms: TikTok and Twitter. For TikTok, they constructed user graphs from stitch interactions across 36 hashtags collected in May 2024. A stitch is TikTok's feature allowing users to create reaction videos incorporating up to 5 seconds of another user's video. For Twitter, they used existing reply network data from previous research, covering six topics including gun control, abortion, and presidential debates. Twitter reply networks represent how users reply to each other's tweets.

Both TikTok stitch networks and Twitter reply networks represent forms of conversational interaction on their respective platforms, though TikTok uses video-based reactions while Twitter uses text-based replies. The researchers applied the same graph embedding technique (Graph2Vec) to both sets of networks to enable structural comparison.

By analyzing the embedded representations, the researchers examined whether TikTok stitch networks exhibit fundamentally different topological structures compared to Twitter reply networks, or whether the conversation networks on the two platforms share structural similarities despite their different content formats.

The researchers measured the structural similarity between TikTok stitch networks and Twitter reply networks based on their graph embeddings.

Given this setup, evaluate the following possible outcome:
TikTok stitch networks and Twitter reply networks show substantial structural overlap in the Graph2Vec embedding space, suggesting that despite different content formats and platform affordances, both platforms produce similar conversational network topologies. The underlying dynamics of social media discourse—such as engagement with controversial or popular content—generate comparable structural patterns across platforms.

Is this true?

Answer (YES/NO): YES